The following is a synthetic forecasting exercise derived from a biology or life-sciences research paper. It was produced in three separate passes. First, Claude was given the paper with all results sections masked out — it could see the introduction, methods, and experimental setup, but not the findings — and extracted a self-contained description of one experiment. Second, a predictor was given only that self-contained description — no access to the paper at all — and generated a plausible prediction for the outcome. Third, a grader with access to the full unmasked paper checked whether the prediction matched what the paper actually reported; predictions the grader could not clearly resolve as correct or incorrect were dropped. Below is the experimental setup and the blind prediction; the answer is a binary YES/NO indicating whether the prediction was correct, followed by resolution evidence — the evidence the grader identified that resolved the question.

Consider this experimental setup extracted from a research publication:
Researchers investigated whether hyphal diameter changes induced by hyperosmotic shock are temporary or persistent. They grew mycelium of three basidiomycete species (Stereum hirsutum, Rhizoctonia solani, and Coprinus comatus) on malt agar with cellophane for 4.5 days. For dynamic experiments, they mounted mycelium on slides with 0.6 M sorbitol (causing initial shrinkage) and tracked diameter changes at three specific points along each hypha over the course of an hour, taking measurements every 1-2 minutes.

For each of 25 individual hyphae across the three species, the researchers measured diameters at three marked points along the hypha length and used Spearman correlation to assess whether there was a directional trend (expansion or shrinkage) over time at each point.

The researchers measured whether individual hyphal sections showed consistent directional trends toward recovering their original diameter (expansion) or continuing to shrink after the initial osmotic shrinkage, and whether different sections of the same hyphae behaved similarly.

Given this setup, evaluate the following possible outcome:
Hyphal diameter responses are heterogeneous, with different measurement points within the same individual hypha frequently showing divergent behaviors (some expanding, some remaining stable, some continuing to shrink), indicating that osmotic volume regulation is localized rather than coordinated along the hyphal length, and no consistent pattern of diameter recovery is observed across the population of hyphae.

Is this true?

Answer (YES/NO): YES